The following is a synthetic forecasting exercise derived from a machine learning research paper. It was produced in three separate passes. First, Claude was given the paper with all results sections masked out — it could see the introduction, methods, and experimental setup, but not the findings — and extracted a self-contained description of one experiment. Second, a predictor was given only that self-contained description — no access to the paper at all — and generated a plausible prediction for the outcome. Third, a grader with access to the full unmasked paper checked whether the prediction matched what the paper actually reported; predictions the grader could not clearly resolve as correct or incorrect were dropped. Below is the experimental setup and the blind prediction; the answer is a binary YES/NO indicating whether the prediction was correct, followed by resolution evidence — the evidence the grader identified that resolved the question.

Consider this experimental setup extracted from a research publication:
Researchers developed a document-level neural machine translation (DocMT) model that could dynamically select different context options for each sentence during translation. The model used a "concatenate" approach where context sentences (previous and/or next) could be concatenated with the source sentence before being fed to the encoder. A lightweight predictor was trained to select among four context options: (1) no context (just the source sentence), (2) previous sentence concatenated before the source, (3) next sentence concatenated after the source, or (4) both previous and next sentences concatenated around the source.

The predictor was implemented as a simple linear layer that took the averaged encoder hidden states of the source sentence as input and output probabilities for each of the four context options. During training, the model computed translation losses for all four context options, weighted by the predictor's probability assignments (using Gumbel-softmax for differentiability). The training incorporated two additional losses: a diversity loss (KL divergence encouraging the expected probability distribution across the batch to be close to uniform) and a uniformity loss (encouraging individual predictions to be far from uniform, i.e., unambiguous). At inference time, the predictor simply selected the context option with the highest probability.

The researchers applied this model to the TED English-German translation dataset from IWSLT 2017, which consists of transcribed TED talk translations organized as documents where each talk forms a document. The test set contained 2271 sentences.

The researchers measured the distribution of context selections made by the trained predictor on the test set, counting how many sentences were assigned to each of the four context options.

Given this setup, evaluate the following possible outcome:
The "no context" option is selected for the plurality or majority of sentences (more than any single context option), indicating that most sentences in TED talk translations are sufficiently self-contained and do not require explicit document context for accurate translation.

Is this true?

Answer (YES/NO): NO